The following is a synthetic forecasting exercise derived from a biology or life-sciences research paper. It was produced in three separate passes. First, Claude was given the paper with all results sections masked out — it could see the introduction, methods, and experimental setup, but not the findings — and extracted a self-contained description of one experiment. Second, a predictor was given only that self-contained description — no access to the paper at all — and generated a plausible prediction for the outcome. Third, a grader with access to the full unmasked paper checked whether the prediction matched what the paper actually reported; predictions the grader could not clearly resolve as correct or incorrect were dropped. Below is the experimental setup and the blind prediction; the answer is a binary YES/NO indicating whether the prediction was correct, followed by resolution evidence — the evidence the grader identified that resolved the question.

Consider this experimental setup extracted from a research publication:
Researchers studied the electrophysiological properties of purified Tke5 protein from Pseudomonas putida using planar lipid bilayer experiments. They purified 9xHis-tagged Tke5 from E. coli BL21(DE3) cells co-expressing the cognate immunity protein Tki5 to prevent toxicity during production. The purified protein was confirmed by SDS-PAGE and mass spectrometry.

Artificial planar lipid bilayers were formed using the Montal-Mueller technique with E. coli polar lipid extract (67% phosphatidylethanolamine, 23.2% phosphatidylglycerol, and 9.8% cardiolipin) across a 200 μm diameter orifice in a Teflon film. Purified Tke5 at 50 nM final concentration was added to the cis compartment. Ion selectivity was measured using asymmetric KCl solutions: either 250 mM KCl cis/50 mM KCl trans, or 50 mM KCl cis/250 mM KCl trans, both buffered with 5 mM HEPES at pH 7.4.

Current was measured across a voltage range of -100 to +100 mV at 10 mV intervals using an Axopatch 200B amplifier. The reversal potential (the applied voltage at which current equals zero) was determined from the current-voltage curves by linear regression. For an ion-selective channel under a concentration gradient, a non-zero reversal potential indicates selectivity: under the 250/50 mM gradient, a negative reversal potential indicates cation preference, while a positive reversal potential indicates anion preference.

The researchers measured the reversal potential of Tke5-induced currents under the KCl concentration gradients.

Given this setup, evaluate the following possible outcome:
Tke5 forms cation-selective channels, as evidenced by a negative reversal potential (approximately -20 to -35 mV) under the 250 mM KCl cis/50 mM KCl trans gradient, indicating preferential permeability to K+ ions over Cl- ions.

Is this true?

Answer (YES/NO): YES